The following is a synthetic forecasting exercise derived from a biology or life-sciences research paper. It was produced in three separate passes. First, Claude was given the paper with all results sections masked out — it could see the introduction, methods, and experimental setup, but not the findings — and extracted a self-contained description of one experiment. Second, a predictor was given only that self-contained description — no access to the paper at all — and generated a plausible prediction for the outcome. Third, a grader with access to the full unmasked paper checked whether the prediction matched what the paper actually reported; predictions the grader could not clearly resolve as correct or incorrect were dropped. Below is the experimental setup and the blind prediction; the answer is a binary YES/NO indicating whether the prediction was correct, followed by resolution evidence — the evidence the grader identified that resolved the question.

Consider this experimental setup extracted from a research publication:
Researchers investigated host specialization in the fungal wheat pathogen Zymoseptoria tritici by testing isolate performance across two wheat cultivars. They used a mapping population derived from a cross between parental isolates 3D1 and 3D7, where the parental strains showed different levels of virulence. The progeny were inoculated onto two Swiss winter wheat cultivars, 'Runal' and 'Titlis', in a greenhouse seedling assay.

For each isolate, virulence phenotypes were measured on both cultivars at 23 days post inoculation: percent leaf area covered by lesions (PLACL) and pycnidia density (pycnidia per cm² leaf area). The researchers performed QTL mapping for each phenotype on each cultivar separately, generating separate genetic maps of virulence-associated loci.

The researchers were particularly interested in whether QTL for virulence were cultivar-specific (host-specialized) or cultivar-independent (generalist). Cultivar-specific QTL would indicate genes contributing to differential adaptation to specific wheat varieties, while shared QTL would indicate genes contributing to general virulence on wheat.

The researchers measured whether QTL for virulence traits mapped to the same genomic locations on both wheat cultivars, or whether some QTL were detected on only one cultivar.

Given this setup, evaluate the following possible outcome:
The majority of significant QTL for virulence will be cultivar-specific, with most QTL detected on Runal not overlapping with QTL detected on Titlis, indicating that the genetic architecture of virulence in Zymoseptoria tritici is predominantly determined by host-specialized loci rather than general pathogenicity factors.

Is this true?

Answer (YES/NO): NO